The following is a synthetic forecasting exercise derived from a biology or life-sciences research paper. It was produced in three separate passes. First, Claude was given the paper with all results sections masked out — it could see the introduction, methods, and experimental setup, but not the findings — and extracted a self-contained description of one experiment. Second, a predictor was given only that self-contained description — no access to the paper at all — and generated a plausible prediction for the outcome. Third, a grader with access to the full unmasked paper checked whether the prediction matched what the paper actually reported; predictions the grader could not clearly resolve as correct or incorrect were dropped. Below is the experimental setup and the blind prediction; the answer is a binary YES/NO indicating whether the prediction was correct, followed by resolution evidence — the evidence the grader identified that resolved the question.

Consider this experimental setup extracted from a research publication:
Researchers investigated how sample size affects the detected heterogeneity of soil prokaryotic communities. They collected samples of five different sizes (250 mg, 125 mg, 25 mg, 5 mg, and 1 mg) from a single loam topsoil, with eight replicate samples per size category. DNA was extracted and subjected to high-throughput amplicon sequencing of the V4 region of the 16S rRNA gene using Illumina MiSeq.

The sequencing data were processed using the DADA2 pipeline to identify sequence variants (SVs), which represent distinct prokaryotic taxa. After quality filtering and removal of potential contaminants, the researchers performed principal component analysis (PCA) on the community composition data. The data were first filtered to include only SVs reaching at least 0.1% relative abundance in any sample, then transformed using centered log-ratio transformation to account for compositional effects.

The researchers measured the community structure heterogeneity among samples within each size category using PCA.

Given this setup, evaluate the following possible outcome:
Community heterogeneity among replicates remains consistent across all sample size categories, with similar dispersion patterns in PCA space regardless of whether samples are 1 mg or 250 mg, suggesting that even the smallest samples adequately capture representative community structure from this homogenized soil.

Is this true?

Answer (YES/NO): NO